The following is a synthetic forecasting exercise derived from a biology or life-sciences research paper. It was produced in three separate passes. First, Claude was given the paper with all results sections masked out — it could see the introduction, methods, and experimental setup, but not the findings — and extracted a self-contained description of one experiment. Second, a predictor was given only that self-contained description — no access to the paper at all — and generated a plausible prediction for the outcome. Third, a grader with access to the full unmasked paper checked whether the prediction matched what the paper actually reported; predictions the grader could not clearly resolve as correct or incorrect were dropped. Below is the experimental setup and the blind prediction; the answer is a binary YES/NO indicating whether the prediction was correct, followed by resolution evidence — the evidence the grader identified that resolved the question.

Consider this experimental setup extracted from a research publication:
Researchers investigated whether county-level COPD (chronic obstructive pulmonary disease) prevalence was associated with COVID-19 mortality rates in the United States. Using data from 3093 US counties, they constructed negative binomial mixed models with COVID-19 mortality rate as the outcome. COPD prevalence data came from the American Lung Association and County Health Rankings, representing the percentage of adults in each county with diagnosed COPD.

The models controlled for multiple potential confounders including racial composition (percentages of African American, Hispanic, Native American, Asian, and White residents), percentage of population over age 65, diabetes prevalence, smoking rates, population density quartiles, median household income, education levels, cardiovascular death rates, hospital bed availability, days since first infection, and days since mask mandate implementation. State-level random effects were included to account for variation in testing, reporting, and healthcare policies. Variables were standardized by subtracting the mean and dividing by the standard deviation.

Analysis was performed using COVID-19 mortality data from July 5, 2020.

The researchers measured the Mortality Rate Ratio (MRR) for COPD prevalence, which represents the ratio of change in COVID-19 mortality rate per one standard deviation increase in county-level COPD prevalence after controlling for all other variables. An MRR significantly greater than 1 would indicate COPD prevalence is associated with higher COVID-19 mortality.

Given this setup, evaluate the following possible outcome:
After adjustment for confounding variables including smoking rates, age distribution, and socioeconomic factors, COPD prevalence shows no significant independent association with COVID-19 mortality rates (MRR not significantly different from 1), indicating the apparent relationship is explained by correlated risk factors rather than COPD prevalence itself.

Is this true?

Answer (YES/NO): YES